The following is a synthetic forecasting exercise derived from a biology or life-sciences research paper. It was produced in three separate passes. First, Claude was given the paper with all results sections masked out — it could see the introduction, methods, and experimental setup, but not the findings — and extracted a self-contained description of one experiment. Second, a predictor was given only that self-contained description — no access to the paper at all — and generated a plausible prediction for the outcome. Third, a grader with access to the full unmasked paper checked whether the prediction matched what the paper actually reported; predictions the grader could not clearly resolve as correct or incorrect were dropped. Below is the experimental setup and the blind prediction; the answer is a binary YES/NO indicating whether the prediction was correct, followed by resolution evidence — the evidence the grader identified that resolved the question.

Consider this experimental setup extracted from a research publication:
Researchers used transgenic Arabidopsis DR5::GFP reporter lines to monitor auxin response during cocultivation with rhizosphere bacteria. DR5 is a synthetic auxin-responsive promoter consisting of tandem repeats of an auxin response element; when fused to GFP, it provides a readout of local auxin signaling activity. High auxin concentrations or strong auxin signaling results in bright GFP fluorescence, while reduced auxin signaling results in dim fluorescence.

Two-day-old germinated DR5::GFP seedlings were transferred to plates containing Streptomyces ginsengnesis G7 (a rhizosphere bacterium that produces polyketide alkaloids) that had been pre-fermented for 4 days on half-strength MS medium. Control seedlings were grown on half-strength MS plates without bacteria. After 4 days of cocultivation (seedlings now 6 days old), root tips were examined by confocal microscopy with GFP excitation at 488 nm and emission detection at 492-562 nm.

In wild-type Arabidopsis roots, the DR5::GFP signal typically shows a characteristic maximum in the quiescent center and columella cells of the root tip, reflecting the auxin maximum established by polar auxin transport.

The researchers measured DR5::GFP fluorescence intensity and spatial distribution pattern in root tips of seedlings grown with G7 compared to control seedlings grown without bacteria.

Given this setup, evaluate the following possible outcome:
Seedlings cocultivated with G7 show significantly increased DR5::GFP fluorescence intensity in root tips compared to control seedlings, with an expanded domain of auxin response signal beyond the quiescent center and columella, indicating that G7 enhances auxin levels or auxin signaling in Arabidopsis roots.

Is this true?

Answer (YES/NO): NO